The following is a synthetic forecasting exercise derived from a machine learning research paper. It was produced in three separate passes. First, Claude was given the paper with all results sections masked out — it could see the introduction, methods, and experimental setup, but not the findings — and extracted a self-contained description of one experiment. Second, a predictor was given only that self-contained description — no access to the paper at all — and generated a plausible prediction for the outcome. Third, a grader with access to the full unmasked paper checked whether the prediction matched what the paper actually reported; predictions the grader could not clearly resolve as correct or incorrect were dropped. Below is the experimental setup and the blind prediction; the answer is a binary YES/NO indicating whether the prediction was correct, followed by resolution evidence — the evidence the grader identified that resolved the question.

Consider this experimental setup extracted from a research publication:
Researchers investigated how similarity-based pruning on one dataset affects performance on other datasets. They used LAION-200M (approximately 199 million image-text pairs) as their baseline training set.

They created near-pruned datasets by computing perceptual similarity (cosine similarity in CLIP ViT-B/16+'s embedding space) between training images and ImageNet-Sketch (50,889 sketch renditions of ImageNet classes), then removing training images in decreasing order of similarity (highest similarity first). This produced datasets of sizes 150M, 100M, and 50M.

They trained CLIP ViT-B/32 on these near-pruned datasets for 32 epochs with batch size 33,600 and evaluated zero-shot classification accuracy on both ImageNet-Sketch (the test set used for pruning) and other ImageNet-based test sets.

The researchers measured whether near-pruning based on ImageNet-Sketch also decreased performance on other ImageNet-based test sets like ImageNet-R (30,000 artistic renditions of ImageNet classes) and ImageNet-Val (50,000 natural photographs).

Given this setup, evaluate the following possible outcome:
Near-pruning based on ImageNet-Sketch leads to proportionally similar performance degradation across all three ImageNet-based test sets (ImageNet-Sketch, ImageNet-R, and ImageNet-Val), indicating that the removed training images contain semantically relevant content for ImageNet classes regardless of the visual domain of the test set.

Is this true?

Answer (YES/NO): NO